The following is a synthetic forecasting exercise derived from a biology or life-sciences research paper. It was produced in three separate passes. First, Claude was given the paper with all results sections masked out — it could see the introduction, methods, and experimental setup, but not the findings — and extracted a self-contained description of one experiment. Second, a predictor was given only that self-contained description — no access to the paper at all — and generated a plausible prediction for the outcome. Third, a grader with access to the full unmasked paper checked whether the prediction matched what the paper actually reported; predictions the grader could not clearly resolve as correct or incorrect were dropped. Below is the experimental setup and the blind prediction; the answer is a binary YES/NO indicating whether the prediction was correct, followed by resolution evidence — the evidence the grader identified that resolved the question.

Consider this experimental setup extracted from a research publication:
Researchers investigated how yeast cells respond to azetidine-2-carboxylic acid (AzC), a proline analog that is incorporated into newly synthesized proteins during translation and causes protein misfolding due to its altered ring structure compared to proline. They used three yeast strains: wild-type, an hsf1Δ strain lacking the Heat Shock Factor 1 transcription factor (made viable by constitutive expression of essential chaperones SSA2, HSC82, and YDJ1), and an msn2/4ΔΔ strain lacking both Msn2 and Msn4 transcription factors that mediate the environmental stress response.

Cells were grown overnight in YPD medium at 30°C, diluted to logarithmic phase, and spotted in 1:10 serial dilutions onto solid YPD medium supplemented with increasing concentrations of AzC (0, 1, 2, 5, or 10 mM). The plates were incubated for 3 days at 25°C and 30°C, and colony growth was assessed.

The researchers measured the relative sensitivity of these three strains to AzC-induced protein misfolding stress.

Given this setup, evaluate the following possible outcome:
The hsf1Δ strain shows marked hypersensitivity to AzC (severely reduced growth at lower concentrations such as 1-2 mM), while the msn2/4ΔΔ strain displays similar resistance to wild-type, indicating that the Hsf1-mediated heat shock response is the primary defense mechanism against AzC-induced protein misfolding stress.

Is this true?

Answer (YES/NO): YES